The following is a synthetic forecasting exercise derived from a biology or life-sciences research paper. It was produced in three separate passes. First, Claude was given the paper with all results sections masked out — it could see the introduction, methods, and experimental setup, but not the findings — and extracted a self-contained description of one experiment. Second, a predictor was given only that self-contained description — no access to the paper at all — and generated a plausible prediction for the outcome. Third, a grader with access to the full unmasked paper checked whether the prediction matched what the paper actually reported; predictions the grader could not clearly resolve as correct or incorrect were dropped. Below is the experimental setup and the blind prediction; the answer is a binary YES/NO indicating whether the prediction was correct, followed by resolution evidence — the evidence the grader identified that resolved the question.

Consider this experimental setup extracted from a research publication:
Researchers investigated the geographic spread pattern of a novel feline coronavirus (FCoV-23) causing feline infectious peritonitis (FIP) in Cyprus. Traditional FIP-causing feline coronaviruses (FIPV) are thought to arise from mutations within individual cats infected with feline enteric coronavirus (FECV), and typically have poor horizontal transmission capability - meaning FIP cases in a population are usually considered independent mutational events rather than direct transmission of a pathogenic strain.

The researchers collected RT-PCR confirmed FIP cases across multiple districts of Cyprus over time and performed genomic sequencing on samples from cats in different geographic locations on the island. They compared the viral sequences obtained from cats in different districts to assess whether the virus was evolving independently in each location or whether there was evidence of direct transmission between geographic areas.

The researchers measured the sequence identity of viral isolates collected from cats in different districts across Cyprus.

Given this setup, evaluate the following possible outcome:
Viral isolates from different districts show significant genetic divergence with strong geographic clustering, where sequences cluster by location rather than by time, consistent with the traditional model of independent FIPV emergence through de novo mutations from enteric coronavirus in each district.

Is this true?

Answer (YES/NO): NO